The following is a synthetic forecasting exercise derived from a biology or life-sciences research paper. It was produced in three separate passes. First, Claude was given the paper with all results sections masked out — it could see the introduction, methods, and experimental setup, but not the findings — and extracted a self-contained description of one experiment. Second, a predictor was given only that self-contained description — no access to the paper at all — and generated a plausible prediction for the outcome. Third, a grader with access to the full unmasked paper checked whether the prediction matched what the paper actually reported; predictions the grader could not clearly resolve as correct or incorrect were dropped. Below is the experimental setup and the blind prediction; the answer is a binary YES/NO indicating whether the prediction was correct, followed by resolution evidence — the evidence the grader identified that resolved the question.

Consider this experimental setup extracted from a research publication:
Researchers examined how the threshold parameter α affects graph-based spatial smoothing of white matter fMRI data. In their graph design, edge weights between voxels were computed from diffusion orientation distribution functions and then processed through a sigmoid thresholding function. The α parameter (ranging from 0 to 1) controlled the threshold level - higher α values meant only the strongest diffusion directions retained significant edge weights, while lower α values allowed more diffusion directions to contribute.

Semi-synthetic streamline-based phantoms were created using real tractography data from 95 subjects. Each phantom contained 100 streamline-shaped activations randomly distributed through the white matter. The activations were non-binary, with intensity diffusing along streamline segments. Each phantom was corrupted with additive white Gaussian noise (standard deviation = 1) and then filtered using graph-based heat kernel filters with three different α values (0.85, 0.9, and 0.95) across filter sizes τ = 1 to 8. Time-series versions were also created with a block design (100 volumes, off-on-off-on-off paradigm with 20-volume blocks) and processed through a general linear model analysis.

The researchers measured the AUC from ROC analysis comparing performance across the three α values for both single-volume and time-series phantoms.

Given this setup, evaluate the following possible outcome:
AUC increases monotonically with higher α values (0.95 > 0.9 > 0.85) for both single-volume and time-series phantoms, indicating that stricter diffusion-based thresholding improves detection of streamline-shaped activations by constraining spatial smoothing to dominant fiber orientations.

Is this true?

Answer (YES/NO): NO